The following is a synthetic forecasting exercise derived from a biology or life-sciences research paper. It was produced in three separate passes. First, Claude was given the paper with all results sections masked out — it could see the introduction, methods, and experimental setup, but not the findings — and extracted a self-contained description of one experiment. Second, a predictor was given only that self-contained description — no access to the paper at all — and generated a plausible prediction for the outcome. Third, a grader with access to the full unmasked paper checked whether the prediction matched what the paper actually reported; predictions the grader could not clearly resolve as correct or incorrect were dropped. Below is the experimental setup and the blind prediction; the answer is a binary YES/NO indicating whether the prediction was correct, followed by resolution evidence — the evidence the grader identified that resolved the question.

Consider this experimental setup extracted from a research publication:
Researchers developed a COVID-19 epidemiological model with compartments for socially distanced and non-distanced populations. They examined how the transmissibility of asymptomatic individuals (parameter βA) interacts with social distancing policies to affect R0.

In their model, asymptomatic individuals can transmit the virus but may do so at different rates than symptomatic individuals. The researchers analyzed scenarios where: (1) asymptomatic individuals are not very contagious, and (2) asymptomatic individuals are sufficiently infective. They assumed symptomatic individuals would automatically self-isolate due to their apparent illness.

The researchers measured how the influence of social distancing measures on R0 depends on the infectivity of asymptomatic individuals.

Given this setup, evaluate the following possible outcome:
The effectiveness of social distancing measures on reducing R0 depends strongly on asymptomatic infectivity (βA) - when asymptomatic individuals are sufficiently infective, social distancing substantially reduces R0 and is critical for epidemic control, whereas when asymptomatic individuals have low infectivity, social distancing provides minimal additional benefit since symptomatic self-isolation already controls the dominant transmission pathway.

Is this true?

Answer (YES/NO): YES